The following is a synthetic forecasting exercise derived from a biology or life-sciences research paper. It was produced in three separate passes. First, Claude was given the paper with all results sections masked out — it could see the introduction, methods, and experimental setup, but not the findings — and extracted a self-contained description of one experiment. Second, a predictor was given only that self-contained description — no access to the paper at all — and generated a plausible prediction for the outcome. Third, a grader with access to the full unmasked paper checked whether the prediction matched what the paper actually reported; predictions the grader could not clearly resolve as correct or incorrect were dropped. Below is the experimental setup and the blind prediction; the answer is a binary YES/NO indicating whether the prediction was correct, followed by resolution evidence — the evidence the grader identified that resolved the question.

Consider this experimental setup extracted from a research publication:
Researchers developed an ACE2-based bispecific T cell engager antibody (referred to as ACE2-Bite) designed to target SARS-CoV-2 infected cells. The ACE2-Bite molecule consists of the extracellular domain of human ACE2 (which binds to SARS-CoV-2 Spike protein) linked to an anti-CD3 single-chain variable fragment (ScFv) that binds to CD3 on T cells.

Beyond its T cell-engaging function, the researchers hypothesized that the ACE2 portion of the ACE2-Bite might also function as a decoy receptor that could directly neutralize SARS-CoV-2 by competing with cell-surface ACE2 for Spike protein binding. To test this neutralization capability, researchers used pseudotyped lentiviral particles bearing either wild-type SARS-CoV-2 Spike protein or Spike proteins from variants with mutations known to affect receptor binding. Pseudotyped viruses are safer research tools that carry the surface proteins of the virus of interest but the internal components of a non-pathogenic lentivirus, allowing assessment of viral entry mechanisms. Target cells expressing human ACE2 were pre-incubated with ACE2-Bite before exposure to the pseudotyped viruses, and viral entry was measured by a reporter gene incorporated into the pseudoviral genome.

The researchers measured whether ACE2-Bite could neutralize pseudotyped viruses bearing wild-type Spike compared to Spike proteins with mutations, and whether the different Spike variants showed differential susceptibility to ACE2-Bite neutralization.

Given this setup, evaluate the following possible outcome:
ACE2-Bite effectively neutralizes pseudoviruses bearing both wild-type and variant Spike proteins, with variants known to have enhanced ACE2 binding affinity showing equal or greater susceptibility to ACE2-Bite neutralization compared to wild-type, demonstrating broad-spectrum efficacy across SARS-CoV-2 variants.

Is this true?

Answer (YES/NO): YES